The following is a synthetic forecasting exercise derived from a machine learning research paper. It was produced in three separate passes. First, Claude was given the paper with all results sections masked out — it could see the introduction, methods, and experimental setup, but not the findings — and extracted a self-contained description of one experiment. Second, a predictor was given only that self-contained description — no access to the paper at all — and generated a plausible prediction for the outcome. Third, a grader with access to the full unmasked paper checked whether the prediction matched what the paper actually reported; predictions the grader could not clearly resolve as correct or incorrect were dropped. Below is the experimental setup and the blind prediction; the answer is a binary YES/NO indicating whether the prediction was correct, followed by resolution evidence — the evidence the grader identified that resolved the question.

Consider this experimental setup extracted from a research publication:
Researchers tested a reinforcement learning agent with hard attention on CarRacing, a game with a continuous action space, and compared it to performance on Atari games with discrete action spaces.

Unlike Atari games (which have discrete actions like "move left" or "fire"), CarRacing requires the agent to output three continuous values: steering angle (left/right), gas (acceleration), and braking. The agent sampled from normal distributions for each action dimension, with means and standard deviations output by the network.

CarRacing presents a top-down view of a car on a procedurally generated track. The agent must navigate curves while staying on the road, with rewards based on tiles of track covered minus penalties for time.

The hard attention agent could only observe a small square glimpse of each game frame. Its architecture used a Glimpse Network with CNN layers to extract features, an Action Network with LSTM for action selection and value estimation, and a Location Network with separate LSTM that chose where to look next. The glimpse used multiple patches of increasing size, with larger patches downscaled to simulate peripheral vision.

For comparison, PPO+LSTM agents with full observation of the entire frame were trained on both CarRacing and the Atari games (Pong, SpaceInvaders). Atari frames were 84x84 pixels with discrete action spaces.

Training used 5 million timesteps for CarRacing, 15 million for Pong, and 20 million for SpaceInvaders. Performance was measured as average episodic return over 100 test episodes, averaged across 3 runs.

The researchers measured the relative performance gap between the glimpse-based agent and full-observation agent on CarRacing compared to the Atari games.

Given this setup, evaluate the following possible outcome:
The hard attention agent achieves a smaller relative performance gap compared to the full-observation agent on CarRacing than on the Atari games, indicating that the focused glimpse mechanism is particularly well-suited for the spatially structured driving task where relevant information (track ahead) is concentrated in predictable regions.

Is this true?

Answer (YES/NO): YES